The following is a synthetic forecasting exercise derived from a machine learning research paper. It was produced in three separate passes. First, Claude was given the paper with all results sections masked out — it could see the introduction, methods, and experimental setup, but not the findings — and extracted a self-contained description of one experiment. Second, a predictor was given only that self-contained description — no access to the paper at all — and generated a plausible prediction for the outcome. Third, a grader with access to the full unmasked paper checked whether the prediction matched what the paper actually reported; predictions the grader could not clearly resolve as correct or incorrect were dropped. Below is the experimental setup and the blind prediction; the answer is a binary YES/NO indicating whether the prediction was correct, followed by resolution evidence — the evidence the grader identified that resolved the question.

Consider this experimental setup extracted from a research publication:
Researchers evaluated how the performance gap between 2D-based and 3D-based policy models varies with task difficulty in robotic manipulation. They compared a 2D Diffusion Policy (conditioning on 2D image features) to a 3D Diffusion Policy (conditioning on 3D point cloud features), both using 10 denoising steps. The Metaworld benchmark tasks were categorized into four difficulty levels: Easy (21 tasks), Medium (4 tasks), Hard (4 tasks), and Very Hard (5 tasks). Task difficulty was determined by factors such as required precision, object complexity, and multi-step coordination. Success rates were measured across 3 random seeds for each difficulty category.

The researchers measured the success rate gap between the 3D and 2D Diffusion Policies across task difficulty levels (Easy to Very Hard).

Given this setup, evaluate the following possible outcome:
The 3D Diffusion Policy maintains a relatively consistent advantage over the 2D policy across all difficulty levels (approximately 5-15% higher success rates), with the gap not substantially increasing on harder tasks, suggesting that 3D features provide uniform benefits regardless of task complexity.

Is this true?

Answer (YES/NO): NO